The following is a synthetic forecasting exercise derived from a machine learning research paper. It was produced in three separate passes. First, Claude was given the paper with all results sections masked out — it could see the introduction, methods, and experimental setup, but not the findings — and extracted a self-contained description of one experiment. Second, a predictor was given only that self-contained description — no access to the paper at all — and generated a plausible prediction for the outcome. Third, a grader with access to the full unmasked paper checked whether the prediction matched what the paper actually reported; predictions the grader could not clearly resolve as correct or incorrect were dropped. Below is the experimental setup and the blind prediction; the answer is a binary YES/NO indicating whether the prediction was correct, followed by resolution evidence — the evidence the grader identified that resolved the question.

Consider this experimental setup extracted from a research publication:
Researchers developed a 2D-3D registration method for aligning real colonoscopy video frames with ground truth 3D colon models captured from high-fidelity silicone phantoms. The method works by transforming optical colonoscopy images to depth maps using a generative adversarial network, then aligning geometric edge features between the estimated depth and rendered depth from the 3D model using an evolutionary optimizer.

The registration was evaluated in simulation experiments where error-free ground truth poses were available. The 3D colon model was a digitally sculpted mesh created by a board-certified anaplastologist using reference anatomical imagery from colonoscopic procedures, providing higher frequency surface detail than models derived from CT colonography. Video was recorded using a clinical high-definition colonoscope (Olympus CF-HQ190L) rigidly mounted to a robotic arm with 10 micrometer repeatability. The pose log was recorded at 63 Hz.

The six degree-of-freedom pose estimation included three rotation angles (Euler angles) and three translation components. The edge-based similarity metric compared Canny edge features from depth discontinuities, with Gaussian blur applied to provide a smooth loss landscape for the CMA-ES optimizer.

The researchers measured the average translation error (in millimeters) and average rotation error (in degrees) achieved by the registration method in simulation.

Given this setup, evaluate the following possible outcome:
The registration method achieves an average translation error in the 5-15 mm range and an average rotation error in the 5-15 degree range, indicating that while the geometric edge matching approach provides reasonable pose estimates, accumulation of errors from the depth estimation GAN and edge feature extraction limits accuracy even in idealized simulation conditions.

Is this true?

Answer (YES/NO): NO